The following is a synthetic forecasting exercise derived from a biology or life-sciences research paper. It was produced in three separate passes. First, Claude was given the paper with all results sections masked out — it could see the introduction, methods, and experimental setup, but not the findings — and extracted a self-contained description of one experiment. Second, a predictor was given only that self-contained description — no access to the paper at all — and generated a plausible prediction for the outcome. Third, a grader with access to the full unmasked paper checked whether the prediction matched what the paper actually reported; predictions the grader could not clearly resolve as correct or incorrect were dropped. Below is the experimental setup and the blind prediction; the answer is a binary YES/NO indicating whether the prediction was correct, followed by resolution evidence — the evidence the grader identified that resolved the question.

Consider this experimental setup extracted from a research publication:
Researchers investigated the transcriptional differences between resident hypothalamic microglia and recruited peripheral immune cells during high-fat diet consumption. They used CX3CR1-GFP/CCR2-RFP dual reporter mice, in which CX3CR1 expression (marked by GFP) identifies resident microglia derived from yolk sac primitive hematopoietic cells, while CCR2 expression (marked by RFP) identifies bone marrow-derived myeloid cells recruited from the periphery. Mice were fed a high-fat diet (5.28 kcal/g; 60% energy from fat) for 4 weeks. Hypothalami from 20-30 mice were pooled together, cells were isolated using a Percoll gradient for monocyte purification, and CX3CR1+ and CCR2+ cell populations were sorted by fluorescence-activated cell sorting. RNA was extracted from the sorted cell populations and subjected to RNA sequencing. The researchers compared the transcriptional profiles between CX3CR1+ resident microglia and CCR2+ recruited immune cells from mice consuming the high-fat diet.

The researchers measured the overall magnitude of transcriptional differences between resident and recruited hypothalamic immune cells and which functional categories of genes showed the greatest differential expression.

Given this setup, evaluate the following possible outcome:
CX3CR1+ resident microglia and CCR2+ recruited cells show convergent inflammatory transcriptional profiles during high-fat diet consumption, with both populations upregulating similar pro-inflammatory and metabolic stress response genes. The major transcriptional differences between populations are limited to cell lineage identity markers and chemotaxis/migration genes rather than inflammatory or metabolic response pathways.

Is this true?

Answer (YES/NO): NO